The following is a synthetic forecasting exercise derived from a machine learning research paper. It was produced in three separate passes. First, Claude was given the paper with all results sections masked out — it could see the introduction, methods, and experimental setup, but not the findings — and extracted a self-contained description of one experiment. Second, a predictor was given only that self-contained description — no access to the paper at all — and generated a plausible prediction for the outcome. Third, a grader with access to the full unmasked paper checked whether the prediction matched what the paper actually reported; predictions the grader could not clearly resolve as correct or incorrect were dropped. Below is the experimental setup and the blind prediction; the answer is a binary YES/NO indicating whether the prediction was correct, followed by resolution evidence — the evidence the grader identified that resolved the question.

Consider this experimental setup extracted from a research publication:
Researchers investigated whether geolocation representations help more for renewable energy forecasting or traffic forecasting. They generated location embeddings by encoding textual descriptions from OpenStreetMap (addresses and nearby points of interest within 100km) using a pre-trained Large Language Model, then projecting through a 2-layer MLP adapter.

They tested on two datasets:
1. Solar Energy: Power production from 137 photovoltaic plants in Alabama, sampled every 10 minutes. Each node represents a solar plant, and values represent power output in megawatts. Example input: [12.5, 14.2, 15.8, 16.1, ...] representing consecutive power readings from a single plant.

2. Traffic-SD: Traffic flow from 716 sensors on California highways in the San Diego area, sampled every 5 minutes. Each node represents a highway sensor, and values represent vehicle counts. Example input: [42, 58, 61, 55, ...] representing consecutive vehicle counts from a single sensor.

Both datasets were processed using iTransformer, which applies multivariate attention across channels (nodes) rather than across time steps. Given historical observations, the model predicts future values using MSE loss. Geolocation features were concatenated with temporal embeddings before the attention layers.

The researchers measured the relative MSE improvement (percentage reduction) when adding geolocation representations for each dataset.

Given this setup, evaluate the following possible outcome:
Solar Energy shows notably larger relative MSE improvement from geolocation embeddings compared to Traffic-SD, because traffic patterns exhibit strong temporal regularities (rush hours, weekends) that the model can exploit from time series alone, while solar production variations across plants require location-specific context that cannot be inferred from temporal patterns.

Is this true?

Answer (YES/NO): NO